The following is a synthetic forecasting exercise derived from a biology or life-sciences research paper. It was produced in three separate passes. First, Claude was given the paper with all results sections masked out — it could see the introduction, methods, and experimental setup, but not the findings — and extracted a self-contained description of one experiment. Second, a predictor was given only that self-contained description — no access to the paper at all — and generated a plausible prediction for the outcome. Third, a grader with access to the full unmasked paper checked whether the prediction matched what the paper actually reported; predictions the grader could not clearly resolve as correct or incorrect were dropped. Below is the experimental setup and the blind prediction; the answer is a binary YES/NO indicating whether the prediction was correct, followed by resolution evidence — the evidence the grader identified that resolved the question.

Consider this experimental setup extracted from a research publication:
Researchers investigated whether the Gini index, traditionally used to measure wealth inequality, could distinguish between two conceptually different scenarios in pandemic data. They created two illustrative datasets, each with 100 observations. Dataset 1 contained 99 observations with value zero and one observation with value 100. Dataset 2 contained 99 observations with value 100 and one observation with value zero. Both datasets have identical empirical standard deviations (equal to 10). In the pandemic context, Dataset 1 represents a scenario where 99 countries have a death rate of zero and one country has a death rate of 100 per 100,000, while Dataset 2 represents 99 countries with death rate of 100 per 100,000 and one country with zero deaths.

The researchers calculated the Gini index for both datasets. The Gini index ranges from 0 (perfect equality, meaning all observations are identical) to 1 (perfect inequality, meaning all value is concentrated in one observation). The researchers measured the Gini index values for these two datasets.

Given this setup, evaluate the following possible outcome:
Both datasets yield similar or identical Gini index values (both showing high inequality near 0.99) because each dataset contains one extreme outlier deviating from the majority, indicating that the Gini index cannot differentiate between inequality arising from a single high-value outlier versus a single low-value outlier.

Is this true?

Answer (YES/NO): NO